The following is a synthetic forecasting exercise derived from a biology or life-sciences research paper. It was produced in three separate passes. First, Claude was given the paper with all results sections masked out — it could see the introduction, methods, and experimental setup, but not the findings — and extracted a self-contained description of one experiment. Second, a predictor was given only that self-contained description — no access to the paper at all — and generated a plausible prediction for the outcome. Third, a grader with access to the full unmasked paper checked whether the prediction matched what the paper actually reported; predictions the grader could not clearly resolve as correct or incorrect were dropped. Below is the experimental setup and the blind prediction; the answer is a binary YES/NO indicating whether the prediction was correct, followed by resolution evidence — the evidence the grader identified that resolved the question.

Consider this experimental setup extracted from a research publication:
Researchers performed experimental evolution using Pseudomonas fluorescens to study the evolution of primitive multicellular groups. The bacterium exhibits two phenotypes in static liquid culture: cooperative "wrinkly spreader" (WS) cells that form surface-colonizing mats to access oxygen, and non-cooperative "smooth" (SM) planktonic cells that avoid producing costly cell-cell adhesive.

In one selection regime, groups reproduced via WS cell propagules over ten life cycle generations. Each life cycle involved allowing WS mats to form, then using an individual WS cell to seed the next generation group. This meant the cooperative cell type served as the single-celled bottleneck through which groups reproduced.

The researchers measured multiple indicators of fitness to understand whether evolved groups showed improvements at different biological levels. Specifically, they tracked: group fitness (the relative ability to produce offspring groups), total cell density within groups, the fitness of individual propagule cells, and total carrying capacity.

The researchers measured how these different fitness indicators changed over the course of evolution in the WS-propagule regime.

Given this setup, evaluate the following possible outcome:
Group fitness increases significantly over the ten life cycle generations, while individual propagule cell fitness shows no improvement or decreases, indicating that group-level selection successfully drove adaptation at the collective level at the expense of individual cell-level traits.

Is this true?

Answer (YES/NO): NO